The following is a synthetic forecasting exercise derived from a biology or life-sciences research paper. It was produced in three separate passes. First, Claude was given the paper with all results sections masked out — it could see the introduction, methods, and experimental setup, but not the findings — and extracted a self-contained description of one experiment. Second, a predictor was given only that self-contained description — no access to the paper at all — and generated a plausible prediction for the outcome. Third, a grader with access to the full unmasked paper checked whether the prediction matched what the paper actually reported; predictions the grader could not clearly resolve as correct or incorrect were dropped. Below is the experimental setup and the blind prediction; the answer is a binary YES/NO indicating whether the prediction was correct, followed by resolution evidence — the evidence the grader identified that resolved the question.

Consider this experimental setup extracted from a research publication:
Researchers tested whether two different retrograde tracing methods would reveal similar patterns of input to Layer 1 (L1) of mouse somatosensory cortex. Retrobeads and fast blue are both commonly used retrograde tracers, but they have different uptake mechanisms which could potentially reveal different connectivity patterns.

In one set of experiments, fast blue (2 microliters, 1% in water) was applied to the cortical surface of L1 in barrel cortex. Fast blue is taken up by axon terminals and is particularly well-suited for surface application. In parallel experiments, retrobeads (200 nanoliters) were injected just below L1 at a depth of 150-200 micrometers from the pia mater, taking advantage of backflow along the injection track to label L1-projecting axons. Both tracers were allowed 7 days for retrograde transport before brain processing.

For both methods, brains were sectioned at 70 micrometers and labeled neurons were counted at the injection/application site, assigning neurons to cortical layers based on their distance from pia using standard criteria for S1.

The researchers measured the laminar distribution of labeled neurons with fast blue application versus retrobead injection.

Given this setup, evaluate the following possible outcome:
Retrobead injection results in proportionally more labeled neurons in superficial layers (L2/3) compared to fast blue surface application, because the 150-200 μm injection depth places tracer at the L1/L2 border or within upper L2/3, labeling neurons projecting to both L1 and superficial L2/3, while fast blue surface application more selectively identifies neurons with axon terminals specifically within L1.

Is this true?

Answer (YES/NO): NO